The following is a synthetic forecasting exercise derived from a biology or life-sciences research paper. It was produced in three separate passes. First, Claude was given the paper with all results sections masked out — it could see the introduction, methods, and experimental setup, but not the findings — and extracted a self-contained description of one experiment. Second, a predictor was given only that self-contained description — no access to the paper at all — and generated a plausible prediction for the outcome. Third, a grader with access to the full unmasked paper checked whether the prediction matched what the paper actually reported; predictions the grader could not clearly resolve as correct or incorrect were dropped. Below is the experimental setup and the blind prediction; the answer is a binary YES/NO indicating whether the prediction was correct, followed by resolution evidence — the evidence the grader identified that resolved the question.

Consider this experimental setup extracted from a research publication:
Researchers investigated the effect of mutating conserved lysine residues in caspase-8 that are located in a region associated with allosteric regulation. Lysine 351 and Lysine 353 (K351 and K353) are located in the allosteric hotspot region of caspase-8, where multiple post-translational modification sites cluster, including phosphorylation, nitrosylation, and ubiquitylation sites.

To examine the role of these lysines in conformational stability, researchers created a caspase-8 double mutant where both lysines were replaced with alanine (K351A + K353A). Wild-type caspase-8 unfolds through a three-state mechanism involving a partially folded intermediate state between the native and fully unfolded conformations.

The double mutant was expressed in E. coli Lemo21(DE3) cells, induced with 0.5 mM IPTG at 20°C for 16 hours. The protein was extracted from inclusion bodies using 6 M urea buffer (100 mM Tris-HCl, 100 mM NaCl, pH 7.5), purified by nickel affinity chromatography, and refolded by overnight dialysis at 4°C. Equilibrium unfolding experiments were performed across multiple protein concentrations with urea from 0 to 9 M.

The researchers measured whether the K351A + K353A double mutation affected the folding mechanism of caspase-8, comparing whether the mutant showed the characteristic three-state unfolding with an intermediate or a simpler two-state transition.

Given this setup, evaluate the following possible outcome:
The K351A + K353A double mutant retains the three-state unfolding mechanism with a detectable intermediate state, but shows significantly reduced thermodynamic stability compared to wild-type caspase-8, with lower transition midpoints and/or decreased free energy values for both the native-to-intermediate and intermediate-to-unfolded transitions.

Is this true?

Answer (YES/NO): NO